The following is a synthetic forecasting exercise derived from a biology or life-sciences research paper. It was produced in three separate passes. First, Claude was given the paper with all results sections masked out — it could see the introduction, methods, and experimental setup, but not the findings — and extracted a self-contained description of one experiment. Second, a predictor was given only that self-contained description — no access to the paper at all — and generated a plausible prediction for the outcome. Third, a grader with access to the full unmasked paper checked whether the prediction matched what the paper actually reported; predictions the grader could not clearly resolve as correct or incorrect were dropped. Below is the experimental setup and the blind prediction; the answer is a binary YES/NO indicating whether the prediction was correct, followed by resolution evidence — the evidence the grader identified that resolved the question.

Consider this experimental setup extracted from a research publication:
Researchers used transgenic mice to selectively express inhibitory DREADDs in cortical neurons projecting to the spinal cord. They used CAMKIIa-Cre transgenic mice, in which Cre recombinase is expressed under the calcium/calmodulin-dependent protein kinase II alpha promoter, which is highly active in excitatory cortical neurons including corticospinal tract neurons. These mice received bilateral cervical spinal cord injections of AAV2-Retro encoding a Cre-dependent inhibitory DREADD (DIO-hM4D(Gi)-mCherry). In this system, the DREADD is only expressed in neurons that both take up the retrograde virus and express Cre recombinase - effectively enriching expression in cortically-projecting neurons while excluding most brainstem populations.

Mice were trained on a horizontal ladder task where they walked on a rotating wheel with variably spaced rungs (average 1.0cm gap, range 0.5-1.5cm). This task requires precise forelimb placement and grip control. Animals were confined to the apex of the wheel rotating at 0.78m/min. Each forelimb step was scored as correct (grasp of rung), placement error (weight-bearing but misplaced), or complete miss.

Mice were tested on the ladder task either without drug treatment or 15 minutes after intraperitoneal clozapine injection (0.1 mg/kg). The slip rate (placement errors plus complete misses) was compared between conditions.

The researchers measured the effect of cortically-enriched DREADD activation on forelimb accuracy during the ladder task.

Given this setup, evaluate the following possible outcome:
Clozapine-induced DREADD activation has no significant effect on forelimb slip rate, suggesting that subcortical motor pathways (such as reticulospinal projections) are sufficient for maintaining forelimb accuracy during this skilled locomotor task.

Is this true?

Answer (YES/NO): NO